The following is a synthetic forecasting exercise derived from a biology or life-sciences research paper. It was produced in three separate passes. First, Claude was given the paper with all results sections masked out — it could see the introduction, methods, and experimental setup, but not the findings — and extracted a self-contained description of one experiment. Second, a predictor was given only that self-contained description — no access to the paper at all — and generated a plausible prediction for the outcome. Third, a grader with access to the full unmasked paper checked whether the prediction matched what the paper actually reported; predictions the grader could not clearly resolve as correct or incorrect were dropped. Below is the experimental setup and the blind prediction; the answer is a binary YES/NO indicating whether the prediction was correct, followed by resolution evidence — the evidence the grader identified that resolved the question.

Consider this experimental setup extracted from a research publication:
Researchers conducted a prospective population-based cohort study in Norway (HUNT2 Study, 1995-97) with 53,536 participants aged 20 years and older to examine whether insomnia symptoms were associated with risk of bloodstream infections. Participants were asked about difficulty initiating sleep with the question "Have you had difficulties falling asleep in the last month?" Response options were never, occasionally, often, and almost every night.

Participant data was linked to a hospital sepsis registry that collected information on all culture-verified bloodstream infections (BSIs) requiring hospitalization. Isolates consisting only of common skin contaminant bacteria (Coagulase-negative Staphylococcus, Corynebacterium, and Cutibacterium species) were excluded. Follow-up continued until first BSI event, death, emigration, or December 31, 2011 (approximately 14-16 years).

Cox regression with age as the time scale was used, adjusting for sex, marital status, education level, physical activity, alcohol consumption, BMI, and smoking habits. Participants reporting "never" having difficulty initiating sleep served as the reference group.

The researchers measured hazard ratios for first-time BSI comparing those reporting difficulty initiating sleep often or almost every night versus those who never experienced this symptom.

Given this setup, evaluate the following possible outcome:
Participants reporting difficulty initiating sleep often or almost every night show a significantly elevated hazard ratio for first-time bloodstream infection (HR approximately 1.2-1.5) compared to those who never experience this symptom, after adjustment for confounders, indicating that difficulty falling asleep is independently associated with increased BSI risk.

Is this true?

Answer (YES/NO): NO